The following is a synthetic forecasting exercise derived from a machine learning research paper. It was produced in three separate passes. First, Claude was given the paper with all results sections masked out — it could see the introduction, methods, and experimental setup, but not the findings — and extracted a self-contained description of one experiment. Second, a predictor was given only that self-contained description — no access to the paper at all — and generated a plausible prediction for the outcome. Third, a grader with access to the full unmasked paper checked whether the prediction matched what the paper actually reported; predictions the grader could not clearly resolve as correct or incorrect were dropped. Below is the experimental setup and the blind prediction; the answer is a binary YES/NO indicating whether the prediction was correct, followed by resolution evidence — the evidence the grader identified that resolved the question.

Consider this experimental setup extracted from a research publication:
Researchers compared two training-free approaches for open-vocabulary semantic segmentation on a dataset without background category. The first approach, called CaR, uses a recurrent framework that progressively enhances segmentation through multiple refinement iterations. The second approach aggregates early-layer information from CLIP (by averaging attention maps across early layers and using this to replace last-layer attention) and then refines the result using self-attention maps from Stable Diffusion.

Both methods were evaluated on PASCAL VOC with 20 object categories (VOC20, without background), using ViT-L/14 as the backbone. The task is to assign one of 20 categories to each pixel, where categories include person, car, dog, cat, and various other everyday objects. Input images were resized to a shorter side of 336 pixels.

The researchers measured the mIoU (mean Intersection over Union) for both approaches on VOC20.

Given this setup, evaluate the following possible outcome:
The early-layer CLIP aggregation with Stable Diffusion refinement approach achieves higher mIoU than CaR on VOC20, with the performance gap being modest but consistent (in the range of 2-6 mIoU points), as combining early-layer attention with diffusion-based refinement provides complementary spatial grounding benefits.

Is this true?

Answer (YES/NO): NO